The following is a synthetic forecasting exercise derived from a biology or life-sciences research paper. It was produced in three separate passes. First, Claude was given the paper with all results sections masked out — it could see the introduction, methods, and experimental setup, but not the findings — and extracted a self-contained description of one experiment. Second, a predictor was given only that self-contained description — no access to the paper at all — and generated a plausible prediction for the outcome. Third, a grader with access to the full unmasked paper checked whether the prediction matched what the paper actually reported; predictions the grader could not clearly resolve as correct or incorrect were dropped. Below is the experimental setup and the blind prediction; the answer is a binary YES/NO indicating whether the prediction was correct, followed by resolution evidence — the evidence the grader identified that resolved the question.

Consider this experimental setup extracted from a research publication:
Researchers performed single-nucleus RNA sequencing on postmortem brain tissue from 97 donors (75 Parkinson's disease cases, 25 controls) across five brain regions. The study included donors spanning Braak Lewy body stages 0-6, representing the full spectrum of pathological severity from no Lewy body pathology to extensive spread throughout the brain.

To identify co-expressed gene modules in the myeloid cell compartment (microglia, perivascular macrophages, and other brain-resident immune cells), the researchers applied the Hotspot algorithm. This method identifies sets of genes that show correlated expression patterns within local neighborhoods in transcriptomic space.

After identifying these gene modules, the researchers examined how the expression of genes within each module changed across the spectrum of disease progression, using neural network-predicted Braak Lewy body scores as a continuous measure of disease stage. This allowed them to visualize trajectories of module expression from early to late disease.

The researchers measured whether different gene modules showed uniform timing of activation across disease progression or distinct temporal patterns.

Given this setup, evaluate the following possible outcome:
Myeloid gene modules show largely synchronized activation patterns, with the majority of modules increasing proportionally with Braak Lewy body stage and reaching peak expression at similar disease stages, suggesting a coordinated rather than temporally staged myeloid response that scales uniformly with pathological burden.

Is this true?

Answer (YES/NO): NO